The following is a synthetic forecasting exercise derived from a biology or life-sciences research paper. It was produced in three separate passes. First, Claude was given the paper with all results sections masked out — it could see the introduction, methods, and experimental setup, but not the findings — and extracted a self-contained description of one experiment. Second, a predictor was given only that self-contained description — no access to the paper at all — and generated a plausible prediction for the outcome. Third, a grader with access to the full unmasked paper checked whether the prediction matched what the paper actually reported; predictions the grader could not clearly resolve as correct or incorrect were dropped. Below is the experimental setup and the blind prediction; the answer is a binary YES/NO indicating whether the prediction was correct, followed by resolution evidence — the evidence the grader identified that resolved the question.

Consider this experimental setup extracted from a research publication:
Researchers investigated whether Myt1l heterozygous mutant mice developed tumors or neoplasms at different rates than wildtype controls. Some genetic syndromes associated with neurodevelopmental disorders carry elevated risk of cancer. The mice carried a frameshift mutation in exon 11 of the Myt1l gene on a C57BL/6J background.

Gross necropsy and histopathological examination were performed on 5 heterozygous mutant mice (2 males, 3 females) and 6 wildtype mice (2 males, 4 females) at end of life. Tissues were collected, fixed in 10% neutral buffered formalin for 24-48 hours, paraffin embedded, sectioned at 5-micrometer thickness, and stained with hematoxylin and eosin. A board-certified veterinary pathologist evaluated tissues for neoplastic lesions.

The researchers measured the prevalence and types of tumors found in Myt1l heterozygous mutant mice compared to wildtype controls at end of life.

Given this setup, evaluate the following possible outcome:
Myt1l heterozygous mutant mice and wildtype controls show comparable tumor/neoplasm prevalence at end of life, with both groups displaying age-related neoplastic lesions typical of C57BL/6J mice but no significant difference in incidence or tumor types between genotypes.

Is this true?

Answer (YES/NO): YES